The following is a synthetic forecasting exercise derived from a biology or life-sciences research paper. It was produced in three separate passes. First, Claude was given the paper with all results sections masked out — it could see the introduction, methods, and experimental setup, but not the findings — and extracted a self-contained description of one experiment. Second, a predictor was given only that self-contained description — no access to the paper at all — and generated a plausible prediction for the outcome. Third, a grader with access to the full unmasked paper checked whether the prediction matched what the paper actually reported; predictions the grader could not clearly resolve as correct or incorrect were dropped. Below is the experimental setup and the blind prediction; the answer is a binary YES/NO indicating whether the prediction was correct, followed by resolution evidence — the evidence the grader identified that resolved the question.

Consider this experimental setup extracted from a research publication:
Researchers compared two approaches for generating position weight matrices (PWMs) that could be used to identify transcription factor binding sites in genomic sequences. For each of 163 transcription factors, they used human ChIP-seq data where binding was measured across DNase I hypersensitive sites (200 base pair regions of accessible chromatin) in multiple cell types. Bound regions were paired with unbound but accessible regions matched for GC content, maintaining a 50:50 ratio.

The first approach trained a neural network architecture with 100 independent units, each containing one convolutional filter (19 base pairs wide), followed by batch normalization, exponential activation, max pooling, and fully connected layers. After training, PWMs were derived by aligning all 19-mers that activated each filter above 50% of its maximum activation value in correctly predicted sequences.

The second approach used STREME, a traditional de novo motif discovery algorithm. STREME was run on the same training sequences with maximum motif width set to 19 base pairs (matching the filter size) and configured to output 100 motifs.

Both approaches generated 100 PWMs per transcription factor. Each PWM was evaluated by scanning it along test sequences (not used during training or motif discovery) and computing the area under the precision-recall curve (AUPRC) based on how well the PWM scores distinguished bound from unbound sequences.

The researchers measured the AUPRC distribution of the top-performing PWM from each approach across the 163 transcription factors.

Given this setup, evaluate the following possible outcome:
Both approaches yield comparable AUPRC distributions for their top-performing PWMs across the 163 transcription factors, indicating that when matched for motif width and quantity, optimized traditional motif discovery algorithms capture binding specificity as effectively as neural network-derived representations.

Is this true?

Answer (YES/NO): YES